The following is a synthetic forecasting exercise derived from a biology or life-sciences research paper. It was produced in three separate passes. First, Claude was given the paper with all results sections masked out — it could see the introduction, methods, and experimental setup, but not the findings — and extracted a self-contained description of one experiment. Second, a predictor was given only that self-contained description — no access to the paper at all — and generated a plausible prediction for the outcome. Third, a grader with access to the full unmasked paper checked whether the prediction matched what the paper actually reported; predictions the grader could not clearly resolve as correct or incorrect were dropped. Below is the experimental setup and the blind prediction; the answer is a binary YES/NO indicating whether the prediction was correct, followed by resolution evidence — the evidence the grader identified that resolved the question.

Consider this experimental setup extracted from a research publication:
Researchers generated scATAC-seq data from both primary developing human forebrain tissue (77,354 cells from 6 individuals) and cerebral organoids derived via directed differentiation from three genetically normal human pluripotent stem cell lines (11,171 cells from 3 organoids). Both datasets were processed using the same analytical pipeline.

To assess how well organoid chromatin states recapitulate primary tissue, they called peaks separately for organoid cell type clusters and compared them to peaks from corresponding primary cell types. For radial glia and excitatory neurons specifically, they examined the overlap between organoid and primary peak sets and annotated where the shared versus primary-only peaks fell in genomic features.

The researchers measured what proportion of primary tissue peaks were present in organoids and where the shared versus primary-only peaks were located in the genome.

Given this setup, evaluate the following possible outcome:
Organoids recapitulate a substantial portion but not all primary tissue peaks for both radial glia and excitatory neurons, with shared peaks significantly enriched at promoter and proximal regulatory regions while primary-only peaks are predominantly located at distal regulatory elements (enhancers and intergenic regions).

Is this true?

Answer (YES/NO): YES